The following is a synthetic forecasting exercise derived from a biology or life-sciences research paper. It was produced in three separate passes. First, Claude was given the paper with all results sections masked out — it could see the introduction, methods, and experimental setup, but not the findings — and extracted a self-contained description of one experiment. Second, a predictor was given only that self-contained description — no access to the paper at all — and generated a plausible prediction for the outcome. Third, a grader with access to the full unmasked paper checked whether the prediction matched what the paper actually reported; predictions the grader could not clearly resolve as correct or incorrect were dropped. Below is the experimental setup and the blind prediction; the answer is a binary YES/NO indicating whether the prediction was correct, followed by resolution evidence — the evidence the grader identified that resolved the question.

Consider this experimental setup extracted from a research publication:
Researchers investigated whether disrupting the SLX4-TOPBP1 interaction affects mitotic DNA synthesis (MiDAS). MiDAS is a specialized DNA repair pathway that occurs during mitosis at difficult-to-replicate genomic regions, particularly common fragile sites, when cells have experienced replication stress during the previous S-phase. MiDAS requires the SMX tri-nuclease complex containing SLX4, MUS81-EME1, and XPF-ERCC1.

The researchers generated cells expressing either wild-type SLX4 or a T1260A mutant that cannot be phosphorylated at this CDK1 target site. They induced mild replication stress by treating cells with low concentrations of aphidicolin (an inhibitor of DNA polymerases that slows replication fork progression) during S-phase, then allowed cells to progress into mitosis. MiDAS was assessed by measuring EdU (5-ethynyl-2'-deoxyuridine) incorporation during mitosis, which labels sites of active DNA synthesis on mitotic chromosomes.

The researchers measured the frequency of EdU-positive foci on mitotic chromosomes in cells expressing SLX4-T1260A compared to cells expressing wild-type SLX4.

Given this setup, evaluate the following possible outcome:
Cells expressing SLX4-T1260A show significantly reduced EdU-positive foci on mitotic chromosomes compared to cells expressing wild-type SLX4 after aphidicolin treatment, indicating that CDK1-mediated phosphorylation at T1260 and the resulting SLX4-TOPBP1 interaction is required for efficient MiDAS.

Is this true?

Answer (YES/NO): YES